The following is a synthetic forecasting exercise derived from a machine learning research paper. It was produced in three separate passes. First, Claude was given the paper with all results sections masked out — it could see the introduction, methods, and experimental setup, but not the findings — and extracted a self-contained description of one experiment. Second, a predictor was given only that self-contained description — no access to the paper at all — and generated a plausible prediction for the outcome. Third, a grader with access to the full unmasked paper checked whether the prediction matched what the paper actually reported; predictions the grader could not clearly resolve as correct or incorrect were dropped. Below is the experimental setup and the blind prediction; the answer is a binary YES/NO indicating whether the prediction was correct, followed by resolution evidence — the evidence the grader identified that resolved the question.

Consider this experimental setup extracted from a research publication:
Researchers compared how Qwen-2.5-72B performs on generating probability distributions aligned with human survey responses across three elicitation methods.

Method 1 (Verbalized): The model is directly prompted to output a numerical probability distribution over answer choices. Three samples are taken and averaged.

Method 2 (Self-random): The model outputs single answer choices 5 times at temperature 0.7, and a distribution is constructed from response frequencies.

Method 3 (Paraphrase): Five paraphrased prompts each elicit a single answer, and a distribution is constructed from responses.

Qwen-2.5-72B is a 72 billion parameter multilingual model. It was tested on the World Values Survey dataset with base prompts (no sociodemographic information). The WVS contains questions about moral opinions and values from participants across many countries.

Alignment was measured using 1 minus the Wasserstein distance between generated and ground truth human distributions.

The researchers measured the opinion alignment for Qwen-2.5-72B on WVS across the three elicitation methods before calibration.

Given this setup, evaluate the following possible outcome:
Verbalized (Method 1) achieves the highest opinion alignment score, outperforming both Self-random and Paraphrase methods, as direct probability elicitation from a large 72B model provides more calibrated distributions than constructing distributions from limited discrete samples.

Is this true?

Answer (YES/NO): YES